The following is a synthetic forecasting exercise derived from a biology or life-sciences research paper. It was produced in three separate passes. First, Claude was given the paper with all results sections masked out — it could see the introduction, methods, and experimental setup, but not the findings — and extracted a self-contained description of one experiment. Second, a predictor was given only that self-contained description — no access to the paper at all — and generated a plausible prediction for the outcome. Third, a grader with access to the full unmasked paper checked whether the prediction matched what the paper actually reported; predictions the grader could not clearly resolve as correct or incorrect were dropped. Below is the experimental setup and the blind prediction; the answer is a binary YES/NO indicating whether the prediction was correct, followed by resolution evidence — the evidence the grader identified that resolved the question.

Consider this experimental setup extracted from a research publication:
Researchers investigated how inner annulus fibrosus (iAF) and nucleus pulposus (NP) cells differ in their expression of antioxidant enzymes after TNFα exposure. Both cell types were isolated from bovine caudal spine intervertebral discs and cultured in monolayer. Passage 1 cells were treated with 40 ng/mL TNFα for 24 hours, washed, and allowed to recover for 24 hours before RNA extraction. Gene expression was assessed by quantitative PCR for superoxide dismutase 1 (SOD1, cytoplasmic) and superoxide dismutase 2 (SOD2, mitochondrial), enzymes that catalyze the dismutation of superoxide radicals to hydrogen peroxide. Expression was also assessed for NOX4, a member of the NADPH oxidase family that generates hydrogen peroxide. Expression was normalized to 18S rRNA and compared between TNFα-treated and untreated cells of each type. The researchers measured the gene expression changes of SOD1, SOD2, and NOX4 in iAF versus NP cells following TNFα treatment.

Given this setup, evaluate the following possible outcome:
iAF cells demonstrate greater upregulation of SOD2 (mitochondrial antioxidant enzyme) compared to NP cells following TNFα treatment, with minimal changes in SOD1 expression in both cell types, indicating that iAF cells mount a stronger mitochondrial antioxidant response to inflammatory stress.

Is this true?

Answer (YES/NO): NO